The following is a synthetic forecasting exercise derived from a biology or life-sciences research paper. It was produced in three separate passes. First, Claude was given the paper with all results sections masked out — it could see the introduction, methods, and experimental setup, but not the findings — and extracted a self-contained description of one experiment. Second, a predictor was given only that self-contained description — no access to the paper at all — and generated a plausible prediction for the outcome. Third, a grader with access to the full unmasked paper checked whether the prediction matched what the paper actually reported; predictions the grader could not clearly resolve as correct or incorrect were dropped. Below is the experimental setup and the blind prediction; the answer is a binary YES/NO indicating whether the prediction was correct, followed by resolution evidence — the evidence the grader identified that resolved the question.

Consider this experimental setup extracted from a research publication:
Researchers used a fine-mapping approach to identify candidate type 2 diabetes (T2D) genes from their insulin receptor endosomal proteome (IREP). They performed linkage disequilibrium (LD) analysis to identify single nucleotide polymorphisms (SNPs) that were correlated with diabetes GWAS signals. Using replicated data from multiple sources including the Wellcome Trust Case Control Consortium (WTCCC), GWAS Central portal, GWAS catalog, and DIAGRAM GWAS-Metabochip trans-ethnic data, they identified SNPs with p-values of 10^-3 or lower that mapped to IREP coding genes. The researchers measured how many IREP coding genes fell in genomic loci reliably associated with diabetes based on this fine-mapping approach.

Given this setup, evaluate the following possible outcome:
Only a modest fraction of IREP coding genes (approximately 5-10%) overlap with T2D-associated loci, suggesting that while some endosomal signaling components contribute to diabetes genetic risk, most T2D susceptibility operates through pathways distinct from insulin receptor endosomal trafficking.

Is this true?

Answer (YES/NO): NO